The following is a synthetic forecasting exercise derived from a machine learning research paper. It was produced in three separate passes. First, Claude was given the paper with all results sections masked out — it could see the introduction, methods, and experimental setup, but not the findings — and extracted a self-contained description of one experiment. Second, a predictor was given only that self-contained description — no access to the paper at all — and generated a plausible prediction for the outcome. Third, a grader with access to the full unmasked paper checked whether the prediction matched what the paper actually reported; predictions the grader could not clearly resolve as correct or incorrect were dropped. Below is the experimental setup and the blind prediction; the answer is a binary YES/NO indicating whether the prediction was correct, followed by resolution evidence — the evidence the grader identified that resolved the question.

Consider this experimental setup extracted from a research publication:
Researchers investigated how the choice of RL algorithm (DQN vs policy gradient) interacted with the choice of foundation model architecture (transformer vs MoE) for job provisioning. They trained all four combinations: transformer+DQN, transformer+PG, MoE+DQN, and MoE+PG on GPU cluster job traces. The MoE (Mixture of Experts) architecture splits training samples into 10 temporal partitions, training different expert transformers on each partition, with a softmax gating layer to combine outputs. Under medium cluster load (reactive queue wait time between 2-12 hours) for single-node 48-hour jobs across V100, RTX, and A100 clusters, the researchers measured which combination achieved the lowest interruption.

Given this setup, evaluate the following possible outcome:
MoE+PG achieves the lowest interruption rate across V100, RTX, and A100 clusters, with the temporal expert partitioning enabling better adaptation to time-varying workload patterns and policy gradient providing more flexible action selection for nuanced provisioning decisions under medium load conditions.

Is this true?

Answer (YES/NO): NO